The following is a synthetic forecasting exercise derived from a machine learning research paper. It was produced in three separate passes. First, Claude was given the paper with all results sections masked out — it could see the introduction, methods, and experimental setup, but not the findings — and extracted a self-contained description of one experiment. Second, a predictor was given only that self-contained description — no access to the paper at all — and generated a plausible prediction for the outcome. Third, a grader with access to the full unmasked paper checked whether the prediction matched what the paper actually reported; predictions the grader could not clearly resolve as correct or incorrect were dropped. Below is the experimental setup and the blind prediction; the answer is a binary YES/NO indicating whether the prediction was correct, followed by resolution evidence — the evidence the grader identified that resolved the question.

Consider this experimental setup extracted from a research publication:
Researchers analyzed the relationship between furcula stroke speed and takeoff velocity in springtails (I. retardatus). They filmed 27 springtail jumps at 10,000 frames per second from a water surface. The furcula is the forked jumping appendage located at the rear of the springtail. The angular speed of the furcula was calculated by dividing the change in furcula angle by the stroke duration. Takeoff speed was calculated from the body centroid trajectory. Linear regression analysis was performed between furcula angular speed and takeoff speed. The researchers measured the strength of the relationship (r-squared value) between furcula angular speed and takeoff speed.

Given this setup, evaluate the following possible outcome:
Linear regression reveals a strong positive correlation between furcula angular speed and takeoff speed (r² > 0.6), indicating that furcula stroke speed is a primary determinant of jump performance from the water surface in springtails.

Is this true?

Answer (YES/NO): YES